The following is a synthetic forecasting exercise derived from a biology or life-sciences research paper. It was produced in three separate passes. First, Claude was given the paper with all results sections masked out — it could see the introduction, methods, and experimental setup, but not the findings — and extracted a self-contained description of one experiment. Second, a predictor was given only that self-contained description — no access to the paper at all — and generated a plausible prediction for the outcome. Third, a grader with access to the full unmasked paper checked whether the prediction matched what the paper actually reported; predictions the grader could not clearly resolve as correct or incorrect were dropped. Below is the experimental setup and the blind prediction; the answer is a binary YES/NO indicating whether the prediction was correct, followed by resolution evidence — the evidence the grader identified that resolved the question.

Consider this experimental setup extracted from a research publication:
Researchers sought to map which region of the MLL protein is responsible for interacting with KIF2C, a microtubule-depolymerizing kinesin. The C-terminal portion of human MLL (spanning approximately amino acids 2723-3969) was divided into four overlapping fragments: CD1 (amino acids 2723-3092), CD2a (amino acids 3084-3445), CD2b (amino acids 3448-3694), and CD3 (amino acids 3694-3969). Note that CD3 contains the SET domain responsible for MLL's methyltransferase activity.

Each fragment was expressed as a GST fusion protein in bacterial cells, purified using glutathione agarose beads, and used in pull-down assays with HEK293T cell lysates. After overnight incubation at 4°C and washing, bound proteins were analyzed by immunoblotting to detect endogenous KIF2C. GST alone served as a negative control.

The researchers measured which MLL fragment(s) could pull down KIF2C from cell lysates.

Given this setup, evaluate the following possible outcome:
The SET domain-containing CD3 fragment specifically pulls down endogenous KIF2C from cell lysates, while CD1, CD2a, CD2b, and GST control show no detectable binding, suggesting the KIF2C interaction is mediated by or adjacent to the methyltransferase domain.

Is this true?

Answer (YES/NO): NO